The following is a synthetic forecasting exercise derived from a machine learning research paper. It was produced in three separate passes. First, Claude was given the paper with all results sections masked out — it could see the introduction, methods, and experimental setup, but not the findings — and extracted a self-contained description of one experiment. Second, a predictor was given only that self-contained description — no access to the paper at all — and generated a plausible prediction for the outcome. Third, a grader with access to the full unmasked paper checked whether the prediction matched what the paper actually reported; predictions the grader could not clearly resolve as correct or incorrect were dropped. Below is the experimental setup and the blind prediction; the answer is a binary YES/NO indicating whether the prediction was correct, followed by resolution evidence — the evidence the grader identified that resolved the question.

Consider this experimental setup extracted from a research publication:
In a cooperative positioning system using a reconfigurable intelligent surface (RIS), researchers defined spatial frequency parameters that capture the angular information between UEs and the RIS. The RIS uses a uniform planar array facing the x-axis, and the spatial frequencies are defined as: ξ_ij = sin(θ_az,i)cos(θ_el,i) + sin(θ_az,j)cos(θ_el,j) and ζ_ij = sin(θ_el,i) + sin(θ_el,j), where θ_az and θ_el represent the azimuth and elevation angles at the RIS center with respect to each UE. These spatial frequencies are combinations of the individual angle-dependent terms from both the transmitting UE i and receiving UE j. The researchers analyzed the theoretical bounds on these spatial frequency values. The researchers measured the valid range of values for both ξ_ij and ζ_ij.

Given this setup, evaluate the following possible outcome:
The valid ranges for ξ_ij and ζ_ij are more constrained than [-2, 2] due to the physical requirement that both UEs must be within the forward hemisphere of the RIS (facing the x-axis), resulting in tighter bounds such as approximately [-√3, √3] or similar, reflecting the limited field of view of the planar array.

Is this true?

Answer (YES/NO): NO